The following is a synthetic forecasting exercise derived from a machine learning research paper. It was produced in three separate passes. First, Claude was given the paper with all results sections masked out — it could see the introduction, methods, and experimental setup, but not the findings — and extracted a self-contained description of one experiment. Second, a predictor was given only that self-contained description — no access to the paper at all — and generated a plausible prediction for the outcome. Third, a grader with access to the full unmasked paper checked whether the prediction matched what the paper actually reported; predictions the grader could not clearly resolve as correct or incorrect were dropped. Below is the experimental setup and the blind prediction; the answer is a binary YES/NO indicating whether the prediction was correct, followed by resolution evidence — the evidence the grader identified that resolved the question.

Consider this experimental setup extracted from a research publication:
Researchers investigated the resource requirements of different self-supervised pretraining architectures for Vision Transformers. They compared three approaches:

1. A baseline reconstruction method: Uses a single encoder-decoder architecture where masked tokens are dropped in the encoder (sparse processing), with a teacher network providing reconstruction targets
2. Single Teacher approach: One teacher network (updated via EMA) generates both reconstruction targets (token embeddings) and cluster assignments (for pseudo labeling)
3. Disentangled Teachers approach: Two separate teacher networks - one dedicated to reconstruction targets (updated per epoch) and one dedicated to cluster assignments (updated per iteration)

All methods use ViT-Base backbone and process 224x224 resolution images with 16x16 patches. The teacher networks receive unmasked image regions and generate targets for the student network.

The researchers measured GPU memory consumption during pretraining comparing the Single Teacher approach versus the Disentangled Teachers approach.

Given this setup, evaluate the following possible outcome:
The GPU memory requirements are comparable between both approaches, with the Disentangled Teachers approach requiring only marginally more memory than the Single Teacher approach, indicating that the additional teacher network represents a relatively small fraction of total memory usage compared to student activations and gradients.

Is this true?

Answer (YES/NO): YES